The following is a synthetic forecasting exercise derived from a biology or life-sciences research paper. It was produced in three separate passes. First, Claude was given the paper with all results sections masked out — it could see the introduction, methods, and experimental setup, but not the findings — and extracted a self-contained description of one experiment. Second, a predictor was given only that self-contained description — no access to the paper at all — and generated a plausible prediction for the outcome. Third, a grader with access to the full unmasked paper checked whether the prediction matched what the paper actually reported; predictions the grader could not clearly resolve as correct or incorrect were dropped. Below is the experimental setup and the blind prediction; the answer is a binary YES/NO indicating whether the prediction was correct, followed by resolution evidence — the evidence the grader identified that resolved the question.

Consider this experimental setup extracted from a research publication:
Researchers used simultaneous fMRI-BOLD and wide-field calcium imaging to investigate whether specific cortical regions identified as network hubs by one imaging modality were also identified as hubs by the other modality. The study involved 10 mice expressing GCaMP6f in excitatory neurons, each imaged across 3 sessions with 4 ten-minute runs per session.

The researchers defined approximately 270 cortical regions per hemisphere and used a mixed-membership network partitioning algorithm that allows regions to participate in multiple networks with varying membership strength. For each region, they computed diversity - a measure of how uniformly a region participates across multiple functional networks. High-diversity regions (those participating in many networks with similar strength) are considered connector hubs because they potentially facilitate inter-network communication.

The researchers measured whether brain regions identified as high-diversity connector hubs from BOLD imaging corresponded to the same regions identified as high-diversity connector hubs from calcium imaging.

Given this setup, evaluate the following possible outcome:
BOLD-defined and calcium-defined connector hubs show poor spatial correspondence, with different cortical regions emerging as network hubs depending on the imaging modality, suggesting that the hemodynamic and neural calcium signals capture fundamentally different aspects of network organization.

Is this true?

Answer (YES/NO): NO